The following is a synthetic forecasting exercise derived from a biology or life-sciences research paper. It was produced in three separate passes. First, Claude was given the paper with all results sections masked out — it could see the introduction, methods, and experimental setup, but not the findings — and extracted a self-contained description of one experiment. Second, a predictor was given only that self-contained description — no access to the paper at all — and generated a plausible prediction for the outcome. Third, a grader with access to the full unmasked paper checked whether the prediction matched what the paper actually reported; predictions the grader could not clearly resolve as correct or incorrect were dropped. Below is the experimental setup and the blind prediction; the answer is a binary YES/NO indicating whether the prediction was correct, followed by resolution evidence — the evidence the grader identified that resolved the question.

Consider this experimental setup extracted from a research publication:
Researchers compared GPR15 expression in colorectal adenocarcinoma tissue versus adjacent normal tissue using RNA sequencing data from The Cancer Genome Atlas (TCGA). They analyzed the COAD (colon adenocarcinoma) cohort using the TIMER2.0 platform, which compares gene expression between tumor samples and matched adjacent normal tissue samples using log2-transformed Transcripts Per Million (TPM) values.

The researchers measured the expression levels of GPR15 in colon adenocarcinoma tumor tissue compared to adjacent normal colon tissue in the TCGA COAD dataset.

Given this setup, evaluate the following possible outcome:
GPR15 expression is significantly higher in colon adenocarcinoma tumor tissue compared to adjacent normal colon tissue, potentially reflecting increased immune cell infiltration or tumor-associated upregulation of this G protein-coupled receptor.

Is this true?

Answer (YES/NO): NO